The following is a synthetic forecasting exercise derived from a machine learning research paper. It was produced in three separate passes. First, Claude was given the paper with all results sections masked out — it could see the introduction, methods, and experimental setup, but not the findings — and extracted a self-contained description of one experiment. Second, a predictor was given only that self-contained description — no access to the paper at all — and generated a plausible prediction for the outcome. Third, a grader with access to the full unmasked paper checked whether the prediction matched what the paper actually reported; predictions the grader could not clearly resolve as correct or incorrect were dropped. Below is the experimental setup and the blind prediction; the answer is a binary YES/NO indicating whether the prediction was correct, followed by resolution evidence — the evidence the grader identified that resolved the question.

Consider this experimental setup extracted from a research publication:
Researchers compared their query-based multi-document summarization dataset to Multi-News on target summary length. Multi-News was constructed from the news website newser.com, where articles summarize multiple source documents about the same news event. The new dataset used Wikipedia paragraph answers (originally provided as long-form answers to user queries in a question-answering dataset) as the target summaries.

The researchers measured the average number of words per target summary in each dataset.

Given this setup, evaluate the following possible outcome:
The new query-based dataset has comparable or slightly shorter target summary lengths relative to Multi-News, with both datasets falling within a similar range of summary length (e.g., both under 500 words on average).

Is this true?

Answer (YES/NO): NO